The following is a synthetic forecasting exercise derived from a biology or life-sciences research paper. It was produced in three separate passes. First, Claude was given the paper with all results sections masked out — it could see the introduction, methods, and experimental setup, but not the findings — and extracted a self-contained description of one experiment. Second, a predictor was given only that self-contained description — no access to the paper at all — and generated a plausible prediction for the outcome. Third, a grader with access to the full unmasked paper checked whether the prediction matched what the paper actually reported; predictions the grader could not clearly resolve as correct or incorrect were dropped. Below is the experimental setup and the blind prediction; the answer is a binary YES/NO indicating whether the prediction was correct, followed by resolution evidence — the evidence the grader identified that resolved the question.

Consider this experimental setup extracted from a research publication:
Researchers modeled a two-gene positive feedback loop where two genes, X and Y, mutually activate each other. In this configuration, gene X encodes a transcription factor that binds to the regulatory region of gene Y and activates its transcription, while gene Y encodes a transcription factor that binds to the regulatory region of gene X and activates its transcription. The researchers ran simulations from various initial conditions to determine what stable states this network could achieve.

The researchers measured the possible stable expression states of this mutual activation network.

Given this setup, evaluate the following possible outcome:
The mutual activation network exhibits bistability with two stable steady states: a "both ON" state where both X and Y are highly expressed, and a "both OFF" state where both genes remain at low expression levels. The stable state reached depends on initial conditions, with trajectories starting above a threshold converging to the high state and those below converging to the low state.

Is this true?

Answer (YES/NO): YES